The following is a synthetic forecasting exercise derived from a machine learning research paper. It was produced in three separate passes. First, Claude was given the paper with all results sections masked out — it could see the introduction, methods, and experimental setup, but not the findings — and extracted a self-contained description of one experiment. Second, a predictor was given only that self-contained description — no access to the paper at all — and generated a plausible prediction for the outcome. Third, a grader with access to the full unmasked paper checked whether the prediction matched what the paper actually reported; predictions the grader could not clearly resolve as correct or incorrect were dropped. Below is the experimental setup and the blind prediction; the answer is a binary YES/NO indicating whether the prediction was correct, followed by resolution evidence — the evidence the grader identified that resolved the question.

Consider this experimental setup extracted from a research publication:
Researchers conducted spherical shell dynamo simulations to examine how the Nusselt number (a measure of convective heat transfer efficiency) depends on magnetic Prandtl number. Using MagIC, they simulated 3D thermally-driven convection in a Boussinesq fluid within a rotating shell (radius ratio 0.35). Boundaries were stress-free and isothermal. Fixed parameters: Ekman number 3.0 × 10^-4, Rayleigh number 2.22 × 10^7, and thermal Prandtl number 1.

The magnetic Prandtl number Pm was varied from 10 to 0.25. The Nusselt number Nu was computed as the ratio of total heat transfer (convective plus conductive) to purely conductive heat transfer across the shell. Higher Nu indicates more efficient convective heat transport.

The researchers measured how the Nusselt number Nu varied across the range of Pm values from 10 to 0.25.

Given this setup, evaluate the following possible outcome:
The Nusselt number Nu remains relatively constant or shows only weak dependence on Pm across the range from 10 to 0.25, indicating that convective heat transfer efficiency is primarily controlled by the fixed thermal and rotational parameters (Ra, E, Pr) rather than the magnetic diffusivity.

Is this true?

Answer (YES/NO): NO